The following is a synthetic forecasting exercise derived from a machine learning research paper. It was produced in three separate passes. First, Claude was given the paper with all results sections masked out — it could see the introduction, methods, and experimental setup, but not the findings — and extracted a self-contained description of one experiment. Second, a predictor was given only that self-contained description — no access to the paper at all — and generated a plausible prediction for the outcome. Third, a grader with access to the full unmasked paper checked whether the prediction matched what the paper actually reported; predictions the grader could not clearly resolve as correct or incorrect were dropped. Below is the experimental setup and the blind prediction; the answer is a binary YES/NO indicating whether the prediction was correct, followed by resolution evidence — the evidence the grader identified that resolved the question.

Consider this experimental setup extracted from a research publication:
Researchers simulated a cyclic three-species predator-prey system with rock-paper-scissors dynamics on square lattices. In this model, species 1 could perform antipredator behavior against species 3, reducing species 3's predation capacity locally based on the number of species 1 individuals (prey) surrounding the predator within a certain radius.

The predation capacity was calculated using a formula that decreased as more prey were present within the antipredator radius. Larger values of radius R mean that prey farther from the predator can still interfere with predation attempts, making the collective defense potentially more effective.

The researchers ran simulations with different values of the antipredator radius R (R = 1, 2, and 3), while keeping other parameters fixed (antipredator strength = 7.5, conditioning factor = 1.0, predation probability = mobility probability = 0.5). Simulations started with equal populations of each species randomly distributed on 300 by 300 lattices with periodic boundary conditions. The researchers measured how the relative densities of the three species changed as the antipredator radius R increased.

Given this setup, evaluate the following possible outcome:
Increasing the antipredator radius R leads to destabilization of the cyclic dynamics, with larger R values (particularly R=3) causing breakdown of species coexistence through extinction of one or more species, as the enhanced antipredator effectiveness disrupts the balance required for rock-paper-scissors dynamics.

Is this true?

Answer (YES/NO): NO